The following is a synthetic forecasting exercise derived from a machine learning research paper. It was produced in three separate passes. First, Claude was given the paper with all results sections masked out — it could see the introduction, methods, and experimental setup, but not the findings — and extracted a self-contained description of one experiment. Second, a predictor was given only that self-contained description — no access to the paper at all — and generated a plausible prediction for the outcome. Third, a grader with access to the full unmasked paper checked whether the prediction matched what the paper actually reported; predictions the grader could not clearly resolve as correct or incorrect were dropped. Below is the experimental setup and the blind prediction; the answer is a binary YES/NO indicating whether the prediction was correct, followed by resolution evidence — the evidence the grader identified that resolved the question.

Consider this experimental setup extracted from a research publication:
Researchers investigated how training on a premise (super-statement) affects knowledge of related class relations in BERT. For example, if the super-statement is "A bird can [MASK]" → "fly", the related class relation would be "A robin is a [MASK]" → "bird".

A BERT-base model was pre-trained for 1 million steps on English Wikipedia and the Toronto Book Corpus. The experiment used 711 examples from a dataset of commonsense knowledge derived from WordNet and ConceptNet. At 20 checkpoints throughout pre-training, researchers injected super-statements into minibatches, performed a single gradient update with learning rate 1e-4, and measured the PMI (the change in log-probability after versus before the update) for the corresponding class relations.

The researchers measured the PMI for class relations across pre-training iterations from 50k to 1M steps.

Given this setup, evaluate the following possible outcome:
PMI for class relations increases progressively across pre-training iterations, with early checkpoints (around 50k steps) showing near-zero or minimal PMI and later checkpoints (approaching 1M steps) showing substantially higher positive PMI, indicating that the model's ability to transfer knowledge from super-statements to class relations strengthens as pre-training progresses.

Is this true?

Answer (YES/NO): NO